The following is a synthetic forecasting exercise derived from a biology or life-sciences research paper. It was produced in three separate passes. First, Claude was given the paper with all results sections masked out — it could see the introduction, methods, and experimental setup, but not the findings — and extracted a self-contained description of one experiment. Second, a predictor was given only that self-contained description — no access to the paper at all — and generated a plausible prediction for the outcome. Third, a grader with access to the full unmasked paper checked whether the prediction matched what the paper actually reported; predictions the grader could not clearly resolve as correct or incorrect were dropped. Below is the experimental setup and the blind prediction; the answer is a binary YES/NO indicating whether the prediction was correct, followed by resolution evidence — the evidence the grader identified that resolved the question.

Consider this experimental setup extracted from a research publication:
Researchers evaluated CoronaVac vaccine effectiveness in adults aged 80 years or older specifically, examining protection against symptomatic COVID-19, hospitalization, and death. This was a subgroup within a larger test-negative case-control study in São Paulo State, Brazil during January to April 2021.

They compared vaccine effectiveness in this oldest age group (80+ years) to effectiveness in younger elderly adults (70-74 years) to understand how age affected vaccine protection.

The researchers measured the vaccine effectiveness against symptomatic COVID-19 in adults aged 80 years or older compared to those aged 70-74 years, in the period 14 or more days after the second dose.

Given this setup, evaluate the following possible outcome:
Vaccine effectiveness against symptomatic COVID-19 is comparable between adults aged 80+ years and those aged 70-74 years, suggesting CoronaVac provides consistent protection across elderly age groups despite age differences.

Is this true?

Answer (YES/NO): NO